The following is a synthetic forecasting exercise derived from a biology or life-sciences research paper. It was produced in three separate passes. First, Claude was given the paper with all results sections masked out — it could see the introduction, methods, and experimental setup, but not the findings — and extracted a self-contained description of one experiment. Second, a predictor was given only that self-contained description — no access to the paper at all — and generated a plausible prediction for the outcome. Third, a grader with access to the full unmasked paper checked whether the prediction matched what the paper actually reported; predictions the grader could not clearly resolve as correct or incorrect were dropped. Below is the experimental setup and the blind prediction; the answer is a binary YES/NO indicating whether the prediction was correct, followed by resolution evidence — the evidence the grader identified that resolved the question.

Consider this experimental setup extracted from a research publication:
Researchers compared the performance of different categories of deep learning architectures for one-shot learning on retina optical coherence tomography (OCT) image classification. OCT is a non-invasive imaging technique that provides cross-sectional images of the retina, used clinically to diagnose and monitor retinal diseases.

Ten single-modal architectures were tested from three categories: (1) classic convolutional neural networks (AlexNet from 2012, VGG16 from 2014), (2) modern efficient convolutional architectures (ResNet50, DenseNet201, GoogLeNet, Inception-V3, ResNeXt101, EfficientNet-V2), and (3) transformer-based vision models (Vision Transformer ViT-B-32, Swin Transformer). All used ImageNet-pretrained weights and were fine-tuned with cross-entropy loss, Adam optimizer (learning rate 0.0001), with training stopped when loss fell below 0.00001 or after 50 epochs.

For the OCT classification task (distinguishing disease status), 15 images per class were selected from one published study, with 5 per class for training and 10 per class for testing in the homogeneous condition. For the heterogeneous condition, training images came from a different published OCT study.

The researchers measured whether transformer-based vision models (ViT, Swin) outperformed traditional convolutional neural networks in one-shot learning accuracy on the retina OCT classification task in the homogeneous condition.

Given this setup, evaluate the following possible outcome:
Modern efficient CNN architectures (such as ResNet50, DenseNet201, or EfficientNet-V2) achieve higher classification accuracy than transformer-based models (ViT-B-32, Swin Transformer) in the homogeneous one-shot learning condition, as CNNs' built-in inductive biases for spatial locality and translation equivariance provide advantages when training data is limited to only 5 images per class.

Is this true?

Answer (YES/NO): NO